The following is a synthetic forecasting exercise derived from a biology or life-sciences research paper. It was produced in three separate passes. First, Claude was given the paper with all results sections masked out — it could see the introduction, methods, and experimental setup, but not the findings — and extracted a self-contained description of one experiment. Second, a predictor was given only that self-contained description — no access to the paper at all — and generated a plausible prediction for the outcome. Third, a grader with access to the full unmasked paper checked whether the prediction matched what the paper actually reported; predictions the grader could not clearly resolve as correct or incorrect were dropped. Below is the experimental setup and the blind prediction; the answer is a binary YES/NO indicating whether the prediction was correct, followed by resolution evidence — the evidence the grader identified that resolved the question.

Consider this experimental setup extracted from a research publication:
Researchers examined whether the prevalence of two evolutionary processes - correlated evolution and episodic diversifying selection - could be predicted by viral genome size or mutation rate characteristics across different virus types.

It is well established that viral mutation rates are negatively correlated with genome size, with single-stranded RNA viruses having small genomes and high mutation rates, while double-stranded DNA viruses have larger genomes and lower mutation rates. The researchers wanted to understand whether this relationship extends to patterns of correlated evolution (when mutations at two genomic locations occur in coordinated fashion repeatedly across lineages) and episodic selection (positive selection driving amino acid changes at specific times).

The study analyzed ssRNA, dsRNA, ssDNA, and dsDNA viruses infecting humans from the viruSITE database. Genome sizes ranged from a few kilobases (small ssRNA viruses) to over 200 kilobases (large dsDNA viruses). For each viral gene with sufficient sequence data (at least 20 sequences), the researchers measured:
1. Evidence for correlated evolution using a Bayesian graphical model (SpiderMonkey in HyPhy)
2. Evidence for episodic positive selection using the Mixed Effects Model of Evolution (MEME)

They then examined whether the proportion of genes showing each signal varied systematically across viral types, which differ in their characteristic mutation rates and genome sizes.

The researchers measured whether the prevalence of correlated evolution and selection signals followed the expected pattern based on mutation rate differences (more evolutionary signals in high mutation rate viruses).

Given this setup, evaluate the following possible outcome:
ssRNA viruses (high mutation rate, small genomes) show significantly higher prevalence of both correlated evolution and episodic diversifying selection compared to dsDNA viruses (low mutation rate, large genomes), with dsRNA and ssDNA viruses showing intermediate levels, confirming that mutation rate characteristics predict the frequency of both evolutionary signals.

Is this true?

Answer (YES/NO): NO